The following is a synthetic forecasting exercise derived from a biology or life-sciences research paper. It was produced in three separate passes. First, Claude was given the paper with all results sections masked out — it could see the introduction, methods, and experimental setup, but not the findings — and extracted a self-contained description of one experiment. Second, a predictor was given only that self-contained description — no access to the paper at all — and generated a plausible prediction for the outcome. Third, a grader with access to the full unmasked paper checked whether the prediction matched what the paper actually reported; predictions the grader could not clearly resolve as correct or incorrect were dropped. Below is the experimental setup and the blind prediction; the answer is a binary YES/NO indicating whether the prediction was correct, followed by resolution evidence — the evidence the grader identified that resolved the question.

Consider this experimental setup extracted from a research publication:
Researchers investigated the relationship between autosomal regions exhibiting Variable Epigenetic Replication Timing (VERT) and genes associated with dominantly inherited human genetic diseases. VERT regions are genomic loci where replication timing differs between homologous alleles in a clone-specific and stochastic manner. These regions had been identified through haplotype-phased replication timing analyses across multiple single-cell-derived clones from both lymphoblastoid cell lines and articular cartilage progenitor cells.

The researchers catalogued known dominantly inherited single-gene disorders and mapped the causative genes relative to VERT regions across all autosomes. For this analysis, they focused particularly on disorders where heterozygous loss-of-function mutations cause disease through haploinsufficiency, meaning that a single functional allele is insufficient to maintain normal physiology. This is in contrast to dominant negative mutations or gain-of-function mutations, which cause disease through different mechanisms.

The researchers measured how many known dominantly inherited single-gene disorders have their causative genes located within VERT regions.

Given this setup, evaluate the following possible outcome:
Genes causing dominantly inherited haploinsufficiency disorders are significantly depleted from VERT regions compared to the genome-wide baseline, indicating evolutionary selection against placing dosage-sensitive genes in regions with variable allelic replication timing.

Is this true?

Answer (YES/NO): NO